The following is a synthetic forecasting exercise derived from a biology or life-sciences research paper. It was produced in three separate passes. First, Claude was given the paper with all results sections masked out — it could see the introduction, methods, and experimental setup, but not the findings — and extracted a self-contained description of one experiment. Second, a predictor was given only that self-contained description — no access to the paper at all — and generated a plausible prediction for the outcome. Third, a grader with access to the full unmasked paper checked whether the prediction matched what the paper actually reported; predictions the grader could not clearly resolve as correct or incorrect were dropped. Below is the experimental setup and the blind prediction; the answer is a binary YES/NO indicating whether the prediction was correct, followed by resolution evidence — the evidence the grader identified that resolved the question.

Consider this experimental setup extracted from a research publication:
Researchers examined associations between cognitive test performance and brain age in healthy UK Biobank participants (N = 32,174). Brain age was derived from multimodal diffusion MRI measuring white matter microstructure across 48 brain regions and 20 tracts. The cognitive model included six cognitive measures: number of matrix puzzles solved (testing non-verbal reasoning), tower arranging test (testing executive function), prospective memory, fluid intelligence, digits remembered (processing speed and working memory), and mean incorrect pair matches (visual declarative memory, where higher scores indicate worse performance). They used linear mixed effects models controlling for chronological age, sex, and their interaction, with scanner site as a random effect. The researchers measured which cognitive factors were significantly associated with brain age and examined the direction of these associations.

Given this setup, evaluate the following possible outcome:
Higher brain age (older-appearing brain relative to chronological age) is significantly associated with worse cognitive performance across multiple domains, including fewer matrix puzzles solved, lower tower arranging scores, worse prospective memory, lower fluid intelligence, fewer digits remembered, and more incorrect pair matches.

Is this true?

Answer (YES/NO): NO